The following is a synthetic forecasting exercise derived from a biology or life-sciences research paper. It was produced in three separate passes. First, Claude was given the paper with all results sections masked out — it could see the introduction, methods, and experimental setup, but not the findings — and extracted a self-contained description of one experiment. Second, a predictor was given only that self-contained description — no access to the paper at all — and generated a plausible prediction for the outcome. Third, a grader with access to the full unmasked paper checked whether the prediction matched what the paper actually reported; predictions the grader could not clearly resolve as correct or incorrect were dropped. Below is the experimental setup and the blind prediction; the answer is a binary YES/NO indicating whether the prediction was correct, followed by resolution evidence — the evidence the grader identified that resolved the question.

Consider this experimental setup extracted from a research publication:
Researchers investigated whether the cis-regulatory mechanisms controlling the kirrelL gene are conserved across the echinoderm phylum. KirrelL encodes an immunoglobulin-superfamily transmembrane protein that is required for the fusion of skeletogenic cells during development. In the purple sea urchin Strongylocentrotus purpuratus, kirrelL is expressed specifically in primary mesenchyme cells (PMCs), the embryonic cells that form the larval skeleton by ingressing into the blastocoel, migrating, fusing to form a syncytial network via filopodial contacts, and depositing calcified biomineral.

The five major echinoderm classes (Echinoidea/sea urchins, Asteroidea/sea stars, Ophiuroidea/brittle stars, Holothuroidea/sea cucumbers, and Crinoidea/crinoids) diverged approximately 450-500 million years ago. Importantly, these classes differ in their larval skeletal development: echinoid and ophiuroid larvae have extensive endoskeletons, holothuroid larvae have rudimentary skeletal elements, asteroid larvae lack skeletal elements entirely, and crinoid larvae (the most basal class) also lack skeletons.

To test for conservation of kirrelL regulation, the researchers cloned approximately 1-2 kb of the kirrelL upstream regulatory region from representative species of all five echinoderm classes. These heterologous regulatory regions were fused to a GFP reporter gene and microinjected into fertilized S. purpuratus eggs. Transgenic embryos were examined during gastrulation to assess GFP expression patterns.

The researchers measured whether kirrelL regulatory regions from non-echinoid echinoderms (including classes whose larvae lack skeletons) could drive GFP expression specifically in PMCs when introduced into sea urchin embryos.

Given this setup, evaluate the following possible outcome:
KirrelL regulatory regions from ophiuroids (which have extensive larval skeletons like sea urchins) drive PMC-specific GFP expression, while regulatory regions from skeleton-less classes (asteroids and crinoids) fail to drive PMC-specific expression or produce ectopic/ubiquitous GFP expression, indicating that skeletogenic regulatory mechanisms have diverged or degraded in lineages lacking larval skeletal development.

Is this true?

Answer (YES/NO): NO